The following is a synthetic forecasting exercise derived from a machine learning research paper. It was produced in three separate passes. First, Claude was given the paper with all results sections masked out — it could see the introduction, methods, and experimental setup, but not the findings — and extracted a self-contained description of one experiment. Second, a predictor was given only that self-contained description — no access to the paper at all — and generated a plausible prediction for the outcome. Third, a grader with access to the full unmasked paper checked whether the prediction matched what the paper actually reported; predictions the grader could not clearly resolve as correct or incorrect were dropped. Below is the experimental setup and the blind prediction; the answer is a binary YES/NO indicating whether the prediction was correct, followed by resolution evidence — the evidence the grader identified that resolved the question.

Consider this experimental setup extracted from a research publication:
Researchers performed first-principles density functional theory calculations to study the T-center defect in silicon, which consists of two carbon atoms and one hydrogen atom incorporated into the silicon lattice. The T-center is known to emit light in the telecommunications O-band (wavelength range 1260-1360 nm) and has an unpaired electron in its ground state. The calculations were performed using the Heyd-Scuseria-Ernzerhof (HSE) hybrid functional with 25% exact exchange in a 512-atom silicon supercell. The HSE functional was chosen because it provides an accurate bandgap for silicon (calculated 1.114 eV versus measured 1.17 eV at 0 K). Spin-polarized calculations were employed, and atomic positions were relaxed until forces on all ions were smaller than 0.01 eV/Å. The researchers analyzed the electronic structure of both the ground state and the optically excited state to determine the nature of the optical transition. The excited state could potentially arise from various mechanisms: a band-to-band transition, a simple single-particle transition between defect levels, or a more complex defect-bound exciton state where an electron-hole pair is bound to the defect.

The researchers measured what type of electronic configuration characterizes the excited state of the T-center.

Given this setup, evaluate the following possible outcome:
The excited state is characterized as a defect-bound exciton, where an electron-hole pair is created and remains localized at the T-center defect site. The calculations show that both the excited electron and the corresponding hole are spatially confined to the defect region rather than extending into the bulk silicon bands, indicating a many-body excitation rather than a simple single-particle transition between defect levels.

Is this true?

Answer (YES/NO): NO